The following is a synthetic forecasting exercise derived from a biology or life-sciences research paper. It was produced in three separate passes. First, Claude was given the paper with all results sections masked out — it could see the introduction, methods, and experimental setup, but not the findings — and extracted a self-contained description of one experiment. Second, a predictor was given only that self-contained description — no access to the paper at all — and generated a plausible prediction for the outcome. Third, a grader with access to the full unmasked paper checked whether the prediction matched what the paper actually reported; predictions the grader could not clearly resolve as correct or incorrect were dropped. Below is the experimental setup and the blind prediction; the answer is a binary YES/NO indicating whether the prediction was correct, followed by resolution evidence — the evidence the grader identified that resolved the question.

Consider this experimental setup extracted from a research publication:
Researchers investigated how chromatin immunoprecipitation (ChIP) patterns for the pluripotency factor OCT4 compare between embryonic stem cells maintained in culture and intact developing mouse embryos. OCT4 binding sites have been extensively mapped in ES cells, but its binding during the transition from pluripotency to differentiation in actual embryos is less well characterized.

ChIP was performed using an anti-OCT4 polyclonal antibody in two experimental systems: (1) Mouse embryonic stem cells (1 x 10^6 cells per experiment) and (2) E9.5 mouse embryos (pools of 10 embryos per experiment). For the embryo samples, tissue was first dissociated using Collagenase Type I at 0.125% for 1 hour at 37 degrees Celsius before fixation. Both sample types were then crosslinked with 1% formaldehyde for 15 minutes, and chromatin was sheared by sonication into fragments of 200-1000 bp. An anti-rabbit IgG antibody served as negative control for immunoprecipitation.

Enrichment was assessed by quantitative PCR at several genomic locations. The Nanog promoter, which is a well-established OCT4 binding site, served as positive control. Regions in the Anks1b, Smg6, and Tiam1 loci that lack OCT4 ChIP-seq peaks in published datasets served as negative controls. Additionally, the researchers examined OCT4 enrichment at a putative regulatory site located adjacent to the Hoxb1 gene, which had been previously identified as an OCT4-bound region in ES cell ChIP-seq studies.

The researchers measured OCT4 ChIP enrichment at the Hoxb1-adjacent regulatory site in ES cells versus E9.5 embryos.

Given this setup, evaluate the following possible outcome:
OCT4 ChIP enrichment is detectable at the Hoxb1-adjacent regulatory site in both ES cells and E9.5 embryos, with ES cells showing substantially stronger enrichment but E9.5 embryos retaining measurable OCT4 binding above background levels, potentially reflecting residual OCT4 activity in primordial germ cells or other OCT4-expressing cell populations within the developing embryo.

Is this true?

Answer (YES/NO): NO